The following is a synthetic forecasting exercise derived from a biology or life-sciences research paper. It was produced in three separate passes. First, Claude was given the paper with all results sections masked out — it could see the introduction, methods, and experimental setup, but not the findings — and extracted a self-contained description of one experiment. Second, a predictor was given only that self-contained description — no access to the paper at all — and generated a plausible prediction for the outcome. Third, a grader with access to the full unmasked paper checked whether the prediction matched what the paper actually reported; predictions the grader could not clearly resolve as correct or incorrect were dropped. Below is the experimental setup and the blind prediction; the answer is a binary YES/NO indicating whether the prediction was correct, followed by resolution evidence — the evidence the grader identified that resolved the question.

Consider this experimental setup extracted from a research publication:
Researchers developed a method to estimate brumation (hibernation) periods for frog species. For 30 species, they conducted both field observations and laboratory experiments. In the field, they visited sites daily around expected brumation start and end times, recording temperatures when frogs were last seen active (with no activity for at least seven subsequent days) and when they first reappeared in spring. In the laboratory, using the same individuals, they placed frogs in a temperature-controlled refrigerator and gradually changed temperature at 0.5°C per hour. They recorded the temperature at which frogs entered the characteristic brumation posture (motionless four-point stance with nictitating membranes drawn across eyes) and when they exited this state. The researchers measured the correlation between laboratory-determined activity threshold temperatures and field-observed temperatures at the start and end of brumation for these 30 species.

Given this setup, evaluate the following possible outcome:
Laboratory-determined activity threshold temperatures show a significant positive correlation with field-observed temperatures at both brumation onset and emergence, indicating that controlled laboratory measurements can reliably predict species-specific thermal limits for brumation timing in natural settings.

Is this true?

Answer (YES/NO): YES